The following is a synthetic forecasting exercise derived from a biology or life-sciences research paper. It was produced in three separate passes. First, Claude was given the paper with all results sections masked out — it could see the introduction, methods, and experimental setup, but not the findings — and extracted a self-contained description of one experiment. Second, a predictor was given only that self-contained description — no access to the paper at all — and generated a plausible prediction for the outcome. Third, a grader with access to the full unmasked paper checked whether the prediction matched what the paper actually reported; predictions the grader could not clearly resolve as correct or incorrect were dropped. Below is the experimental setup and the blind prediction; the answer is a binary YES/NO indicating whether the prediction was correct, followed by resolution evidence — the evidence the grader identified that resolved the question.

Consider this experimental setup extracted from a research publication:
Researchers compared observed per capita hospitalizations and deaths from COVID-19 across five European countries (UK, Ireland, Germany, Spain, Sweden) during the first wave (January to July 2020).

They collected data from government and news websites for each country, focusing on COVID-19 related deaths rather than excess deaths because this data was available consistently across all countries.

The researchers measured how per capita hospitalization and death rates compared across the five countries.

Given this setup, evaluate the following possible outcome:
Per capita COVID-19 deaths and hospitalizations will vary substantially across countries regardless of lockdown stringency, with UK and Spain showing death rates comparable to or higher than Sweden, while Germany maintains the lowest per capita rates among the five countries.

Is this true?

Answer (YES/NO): YES